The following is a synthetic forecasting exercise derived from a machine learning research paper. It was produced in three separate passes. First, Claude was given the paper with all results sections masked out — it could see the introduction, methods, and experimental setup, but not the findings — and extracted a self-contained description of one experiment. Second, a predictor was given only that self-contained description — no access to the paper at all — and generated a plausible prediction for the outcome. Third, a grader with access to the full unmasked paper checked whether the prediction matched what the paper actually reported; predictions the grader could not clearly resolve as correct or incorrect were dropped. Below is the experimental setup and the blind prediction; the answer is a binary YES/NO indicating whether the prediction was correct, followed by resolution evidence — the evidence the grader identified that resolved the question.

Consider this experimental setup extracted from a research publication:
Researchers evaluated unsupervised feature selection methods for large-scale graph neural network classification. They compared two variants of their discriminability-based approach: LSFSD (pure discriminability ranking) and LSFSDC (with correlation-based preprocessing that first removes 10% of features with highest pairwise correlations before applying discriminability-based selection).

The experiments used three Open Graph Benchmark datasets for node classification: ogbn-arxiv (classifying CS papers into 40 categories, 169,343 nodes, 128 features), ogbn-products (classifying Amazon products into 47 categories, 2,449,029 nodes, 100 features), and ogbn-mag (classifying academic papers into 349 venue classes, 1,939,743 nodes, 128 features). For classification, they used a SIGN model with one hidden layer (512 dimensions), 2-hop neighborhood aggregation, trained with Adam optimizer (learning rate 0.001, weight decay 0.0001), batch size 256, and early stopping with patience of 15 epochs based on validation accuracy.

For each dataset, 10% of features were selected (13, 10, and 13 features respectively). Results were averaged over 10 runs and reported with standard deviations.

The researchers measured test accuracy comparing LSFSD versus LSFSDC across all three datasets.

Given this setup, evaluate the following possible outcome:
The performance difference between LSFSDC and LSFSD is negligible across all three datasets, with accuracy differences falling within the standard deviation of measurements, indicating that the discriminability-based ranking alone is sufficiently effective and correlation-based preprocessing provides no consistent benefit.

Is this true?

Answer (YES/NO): NO